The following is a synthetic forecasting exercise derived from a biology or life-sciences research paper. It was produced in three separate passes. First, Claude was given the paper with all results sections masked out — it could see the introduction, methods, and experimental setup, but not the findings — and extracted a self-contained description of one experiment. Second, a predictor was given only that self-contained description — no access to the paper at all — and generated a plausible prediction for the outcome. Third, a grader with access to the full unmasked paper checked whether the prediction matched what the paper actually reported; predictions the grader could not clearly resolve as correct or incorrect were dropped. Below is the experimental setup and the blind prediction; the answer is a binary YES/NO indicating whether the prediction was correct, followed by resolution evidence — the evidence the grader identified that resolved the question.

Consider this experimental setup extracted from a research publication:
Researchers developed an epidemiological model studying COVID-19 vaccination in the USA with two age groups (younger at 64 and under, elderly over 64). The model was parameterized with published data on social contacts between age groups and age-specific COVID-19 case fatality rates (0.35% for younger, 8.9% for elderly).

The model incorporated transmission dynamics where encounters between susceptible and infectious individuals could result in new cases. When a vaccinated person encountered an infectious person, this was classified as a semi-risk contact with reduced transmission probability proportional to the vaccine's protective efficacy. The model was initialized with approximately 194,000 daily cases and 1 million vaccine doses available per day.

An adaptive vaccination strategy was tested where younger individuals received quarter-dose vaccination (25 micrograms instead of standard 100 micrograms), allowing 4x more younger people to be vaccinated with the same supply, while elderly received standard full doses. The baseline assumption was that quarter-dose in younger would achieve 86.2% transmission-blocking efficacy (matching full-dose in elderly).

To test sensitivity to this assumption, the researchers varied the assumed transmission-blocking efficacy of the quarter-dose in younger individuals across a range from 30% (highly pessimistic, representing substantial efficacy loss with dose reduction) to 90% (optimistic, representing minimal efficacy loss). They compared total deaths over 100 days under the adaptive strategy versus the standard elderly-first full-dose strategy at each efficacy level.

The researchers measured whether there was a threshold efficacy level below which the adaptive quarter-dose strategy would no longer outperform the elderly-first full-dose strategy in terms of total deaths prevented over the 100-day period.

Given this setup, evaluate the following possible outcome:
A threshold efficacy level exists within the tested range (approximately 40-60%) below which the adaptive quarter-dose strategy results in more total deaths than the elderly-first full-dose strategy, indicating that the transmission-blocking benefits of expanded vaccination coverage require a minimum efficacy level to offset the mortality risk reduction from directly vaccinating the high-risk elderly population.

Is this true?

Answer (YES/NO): NO